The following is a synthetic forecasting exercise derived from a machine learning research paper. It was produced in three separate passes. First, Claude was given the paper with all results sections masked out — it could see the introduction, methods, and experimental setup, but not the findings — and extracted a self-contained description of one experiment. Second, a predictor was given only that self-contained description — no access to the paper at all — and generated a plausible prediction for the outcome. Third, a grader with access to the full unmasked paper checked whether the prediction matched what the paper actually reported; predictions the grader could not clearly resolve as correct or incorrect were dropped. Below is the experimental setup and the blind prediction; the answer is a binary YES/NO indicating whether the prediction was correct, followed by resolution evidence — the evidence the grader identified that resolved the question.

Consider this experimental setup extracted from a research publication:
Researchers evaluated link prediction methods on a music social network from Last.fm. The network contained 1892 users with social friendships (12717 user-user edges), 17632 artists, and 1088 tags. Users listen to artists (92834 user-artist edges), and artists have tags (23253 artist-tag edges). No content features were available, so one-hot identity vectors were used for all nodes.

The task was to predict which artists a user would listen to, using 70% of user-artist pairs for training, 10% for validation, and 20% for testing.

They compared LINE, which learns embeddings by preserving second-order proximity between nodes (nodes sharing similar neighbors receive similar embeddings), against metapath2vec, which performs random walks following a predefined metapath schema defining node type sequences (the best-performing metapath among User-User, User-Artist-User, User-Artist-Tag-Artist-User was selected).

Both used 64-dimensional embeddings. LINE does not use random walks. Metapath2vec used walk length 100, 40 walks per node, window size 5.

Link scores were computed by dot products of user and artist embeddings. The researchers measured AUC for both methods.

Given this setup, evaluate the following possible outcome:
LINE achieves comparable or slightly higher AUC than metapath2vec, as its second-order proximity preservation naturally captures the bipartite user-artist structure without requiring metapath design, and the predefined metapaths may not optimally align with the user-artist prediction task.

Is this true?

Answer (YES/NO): NO